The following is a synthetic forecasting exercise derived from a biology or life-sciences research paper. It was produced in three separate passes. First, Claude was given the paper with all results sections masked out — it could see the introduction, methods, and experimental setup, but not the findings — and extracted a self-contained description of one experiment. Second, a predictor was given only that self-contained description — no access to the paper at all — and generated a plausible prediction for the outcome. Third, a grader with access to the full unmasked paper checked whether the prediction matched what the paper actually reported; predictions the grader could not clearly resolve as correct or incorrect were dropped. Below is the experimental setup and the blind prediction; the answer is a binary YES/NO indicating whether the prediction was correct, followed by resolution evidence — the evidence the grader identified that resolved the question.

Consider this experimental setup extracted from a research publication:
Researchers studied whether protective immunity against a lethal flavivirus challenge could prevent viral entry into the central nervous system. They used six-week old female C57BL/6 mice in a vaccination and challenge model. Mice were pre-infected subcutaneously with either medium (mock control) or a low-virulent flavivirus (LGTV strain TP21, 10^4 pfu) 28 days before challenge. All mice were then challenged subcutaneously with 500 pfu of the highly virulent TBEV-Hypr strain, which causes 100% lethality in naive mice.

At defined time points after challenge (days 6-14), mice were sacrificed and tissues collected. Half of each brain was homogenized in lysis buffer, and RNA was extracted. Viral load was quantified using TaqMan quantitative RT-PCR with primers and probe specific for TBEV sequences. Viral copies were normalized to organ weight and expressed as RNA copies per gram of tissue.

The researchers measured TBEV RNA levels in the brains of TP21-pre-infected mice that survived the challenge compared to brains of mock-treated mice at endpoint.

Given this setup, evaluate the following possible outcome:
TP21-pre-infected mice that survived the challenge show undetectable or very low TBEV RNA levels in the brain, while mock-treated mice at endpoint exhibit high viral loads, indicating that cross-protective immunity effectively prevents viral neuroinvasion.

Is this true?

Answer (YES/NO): NO